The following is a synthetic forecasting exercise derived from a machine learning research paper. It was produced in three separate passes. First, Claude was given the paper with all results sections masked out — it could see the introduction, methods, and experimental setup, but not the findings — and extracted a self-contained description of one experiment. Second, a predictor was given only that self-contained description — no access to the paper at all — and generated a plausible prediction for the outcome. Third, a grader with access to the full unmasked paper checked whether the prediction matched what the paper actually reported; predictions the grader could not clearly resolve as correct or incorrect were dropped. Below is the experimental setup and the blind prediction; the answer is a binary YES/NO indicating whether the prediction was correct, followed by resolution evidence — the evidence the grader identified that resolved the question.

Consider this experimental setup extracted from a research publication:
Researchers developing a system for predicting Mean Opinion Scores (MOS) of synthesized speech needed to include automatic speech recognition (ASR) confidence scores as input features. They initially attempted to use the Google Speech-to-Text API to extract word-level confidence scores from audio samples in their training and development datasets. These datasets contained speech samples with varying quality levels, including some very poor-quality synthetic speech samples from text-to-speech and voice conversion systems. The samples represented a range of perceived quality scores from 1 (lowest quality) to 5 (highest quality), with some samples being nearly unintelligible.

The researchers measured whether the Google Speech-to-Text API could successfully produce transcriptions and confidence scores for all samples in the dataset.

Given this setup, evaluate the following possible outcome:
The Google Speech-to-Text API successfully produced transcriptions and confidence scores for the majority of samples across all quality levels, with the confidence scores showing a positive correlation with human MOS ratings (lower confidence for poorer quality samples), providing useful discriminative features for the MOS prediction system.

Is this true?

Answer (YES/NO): NO